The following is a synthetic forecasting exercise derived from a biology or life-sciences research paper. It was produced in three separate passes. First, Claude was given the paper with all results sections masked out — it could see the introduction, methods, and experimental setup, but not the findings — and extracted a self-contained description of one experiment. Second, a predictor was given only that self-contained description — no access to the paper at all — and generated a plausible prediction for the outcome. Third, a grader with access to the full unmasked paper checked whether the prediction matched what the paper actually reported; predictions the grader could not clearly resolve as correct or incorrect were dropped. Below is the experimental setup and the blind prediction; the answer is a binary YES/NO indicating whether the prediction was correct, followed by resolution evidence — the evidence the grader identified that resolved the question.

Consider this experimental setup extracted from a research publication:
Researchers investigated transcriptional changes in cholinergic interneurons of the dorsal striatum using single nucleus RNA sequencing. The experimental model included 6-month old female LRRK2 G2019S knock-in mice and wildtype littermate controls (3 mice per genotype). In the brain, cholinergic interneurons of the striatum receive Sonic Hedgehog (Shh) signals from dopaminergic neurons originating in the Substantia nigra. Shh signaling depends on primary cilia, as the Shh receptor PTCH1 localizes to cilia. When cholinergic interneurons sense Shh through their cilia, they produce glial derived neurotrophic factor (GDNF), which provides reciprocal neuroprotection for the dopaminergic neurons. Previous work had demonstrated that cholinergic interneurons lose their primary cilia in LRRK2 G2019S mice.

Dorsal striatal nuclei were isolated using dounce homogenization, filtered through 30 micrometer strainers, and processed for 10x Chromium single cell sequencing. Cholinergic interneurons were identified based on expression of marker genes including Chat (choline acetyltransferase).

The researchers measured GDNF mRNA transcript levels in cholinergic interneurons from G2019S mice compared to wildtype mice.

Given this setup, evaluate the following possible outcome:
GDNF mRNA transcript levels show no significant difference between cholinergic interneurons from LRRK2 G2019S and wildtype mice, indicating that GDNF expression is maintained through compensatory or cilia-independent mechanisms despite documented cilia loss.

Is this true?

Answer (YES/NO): NO